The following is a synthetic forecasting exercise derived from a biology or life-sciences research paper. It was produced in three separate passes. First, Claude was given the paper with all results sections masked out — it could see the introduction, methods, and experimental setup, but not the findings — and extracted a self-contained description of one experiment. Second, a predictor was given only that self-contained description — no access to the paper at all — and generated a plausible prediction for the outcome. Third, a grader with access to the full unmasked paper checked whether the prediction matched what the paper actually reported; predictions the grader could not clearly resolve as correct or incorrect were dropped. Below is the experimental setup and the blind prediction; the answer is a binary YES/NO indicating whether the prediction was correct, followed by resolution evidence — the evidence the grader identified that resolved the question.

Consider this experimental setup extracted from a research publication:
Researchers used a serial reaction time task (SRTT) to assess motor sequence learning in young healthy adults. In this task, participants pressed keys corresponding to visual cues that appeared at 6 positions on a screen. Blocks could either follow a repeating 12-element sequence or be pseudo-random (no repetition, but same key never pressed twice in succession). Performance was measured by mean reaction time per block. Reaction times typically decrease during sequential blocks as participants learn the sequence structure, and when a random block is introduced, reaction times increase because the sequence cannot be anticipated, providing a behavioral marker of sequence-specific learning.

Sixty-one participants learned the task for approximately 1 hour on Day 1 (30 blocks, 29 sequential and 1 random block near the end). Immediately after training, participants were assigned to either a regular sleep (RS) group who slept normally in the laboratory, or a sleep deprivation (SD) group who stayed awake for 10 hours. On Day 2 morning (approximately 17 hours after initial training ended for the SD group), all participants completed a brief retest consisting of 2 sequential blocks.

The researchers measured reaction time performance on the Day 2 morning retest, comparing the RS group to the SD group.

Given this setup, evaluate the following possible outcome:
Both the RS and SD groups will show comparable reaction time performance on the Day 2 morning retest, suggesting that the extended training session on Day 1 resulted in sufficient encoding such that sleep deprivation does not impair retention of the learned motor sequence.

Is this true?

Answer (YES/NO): NO